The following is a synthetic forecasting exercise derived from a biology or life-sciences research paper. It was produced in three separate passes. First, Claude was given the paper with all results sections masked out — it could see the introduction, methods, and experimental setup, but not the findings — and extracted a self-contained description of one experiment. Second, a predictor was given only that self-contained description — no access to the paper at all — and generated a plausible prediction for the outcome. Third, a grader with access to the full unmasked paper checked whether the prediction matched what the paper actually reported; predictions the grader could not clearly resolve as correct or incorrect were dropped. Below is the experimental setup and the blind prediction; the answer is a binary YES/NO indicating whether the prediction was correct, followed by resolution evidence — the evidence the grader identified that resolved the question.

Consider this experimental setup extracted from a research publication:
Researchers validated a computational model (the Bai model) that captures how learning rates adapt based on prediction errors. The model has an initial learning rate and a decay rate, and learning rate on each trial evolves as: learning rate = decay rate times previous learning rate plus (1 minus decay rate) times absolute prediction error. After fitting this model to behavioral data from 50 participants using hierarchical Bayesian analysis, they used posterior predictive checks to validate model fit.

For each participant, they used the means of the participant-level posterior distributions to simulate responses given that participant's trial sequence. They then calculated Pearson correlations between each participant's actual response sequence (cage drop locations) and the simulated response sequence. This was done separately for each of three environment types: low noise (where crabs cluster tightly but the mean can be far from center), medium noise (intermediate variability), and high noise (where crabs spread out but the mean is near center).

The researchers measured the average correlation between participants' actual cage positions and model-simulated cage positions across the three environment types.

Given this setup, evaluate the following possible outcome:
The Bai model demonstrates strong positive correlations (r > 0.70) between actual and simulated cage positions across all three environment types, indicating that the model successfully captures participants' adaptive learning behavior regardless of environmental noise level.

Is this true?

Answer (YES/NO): NO